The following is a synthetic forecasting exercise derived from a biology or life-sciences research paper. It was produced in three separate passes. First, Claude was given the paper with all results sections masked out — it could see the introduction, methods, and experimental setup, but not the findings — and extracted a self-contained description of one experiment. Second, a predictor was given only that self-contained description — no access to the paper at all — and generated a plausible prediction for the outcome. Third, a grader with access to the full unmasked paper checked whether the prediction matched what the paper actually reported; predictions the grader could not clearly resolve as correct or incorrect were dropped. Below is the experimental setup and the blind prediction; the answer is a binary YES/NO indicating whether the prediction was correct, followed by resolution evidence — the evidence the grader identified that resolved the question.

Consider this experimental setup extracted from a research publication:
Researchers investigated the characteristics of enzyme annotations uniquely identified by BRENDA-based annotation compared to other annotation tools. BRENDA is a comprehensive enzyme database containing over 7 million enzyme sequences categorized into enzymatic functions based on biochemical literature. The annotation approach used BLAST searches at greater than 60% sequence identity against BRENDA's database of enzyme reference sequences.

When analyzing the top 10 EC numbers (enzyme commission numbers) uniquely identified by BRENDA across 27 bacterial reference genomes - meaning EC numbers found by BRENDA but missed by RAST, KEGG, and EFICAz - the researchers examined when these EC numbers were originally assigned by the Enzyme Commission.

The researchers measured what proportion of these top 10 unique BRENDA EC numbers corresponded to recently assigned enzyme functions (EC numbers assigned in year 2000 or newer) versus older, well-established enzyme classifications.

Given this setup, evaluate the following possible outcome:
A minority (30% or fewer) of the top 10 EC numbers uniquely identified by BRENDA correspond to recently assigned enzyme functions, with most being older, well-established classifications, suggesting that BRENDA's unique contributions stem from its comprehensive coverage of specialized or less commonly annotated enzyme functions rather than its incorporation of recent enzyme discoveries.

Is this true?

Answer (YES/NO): NO